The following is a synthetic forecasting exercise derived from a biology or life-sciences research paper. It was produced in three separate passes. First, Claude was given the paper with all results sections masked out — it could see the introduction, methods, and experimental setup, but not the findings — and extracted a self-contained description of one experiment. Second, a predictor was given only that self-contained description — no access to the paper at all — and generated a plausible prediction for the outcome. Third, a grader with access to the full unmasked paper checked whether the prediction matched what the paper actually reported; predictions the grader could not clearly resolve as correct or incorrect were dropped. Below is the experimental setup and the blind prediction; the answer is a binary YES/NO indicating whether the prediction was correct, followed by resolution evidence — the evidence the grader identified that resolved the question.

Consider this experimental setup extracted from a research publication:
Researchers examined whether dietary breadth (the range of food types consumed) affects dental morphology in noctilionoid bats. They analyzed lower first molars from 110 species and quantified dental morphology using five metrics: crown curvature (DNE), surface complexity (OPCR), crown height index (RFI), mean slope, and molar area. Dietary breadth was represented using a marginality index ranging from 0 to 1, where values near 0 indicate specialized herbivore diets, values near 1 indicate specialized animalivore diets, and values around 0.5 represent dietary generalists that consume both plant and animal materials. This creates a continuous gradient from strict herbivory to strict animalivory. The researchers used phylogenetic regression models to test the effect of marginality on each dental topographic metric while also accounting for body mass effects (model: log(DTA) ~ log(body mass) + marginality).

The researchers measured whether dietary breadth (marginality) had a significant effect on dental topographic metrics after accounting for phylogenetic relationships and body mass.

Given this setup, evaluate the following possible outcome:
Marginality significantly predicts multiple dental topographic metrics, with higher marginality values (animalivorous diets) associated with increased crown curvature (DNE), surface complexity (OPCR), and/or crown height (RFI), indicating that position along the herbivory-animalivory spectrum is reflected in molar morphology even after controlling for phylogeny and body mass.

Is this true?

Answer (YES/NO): YES